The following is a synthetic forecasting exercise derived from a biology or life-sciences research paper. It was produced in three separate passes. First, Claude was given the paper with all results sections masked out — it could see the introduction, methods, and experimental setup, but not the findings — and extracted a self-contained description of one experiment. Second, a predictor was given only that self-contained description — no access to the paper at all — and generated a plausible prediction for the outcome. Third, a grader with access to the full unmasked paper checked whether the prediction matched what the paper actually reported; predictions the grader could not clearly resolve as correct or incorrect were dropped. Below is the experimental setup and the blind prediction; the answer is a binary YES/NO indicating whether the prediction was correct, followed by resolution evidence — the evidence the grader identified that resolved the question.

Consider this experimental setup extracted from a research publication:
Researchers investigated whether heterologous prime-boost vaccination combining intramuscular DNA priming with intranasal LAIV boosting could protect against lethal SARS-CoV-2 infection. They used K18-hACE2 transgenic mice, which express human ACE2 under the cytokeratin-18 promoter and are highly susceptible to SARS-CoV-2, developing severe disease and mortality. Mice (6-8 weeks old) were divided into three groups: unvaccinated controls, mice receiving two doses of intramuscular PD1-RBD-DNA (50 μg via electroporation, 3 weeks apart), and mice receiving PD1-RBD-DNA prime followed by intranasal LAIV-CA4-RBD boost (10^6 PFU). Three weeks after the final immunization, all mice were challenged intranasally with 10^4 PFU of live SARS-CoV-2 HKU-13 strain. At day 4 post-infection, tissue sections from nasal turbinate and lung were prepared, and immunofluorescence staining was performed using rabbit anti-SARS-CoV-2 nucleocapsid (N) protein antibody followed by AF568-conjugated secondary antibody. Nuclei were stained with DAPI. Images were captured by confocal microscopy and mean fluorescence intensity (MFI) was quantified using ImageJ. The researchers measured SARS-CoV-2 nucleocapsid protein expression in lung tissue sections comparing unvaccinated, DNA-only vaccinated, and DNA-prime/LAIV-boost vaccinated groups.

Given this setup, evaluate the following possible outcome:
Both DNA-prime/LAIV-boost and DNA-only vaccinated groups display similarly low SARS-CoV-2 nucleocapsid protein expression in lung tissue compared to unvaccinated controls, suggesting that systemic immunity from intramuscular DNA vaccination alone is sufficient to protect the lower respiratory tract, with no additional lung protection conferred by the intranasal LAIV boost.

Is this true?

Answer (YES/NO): NO